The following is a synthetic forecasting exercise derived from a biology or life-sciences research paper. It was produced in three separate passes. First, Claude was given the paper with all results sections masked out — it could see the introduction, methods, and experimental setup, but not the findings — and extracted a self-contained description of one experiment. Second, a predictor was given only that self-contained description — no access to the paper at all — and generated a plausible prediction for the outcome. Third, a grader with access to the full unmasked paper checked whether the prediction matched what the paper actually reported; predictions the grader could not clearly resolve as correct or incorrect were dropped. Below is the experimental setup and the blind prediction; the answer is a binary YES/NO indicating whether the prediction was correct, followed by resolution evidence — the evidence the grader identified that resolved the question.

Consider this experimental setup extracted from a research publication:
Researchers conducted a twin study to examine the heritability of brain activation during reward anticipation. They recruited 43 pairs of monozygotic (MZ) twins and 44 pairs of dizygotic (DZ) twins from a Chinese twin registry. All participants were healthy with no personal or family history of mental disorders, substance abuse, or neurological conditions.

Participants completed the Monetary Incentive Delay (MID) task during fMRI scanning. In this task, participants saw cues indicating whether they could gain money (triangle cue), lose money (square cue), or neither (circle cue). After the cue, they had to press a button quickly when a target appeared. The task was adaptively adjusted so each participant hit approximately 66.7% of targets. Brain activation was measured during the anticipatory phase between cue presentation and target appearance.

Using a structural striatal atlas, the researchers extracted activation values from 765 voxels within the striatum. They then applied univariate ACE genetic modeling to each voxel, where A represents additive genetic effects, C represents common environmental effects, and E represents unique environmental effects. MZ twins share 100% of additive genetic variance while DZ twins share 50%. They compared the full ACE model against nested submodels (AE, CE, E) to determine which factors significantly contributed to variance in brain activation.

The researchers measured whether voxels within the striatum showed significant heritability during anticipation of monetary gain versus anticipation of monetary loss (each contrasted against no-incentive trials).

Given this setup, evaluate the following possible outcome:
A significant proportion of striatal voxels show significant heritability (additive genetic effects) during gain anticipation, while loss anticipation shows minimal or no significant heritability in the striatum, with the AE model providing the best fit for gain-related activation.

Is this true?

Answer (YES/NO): NO